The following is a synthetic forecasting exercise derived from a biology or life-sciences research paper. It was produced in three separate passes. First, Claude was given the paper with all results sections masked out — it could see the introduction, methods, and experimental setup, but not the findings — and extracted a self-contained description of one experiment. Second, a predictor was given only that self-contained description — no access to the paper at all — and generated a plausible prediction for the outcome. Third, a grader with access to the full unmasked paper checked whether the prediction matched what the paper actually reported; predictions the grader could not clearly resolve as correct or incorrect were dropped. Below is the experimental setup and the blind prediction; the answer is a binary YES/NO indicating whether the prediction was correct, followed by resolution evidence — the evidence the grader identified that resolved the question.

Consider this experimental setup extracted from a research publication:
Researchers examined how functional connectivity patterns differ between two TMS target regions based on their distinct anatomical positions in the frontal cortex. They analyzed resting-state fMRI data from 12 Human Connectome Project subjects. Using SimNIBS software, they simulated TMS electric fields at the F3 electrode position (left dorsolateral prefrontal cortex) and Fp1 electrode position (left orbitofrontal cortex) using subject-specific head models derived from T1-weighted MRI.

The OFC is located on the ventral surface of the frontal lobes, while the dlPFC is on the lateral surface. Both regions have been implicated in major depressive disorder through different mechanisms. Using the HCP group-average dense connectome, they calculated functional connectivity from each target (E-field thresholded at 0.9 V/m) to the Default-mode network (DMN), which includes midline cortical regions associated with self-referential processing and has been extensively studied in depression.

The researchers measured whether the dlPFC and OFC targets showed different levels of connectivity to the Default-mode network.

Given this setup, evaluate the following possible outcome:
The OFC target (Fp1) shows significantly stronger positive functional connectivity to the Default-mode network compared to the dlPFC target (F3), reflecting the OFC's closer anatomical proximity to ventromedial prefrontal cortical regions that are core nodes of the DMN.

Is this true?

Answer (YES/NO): YES